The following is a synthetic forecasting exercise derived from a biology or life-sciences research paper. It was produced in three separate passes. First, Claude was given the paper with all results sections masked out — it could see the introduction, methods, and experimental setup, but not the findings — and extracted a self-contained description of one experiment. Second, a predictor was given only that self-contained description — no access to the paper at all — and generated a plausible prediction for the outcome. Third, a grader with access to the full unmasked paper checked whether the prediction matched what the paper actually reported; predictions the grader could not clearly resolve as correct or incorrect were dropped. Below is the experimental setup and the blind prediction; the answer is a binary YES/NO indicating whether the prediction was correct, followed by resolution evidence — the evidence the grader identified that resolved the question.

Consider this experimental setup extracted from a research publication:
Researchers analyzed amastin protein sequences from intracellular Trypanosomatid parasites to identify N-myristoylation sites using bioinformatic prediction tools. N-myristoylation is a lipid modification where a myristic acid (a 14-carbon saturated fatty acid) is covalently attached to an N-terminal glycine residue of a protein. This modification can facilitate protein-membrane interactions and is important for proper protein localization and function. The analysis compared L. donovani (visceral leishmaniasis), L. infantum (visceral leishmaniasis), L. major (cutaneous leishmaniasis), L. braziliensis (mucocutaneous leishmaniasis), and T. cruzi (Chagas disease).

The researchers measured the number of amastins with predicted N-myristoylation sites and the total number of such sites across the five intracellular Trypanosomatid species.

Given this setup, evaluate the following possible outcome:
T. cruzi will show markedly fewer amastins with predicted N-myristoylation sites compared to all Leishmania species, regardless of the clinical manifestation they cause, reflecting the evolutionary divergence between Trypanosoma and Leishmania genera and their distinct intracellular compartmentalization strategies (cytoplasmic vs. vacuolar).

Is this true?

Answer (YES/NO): YES